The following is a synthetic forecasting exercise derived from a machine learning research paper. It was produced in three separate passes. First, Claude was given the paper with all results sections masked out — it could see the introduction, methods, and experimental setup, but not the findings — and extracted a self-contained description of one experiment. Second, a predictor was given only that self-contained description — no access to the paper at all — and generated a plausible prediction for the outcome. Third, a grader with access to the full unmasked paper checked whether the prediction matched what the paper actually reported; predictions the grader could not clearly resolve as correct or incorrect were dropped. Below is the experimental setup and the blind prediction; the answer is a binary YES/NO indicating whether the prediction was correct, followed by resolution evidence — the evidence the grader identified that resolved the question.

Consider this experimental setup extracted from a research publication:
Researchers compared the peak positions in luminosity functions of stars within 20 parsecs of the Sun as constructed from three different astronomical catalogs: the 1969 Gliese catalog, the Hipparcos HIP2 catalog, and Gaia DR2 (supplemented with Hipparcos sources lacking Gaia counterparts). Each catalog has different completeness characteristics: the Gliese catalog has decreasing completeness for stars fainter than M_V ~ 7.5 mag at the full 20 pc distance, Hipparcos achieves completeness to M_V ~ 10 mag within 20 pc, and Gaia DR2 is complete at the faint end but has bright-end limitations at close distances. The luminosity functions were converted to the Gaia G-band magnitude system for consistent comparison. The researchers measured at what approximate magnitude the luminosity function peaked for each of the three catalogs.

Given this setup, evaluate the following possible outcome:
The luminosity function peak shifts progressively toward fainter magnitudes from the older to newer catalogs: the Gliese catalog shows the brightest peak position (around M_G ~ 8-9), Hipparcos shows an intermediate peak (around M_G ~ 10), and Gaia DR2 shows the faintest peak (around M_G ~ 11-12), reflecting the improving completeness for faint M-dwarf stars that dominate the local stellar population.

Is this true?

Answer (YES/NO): NO